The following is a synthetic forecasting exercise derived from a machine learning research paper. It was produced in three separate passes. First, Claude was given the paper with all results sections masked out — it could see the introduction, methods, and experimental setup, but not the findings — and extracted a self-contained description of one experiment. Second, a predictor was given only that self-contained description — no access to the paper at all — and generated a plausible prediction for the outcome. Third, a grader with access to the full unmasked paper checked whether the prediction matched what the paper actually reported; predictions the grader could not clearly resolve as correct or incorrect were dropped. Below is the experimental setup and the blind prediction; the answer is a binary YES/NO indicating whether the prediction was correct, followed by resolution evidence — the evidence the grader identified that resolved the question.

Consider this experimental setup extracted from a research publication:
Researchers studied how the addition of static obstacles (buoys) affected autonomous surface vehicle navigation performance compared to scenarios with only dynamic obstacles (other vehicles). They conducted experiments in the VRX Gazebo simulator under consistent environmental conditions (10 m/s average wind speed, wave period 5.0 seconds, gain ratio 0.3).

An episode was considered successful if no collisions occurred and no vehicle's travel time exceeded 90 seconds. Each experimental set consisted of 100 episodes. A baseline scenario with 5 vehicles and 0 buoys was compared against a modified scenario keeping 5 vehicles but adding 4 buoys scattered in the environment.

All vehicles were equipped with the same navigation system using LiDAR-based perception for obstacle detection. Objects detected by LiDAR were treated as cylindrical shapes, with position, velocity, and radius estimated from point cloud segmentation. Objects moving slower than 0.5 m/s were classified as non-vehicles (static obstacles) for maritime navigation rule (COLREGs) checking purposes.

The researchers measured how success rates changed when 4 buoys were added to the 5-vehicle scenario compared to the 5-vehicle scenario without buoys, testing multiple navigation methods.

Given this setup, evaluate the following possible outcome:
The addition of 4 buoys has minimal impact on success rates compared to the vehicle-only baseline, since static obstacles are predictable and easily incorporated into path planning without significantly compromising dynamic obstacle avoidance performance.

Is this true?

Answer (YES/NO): NO